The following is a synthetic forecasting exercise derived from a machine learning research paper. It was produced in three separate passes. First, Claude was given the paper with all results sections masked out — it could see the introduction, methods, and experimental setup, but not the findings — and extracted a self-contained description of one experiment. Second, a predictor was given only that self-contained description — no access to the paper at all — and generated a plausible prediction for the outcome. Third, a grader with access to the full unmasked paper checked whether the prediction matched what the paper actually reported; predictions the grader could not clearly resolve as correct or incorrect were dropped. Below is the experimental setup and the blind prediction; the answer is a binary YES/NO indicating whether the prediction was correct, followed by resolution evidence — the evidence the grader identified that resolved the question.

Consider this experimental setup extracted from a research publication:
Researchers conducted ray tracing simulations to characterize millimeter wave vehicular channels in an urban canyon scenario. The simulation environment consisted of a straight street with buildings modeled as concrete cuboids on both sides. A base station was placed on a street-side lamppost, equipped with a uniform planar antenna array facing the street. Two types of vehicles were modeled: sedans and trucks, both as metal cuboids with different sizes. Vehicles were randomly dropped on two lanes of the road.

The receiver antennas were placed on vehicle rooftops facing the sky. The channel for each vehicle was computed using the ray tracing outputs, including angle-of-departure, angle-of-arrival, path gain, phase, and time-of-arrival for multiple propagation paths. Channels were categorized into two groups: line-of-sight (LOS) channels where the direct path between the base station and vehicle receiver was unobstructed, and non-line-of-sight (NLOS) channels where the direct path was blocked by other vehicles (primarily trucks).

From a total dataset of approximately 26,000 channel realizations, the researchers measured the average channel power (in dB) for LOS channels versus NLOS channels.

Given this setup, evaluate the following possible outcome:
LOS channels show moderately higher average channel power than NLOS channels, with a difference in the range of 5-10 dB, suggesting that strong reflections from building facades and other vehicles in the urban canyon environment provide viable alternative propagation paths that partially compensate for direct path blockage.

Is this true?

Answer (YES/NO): NO